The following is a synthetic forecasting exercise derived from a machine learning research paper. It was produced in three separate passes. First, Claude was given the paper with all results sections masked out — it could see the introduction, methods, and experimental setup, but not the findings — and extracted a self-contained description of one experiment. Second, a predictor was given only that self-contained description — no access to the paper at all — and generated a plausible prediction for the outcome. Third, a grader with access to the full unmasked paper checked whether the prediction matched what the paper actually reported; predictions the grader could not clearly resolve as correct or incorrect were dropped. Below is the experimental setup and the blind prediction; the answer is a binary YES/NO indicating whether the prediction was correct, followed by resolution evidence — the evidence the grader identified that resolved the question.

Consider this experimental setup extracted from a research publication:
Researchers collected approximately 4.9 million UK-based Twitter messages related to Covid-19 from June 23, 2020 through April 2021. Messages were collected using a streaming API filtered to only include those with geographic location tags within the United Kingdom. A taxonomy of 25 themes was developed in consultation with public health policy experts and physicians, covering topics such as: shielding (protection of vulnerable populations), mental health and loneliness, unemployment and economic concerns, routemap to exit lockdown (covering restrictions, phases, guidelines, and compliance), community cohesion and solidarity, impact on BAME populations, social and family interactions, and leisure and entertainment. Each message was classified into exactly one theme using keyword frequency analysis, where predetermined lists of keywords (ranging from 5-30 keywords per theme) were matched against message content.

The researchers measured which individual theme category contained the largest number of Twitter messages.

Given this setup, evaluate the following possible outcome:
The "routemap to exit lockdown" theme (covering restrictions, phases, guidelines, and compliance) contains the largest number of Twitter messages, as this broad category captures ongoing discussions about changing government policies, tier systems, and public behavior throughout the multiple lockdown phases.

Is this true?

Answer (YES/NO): YES